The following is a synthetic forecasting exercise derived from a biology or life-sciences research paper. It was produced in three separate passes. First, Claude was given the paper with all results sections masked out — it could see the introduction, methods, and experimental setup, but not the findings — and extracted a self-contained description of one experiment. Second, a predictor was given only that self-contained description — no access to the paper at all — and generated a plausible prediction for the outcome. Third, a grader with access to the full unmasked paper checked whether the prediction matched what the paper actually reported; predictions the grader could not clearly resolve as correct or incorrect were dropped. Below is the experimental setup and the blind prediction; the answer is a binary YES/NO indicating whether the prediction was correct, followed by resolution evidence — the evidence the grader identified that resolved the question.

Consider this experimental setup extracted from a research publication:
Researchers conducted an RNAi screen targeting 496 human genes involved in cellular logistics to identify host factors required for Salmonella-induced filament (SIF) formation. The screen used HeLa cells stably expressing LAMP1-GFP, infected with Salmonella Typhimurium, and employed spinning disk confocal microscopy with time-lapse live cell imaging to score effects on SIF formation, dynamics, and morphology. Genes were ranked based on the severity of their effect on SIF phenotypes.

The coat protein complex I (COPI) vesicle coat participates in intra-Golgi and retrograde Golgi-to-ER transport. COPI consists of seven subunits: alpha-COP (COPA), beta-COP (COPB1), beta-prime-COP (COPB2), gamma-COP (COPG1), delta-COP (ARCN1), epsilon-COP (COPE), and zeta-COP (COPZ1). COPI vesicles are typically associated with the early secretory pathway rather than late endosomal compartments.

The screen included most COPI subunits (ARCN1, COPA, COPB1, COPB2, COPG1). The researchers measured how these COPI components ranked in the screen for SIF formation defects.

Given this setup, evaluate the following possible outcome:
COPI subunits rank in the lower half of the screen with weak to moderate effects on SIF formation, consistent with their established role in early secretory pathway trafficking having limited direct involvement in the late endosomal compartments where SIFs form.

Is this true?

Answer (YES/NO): NO